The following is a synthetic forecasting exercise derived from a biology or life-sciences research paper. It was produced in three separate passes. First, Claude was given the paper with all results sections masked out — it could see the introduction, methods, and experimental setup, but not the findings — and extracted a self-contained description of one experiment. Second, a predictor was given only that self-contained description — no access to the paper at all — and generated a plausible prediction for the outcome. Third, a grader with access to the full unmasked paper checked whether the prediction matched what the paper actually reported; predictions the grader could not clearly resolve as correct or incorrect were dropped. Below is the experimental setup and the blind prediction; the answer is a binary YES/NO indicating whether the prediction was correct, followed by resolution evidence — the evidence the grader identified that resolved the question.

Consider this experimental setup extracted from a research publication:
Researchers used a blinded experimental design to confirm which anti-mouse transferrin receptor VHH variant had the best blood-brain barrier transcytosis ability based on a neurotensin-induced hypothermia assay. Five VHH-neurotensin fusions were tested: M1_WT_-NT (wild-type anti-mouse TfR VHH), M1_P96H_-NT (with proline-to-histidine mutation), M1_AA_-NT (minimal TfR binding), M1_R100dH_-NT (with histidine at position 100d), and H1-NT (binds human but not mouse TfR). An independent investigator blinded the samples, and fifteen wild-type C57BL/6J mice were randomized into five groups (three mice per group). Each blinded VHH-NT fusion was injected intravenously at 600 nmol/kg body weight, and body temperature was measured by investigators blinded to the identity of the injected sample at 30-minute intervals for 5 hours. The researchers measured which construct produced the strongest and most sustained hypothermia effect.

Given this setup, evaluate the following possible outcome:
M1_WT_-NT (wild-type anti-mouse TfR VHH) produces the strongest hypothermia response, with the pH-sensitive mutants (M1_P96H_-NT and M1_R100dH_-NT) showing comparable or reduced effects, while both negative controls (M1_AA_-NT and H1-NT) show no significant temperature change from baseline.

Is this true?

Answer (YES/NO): NO